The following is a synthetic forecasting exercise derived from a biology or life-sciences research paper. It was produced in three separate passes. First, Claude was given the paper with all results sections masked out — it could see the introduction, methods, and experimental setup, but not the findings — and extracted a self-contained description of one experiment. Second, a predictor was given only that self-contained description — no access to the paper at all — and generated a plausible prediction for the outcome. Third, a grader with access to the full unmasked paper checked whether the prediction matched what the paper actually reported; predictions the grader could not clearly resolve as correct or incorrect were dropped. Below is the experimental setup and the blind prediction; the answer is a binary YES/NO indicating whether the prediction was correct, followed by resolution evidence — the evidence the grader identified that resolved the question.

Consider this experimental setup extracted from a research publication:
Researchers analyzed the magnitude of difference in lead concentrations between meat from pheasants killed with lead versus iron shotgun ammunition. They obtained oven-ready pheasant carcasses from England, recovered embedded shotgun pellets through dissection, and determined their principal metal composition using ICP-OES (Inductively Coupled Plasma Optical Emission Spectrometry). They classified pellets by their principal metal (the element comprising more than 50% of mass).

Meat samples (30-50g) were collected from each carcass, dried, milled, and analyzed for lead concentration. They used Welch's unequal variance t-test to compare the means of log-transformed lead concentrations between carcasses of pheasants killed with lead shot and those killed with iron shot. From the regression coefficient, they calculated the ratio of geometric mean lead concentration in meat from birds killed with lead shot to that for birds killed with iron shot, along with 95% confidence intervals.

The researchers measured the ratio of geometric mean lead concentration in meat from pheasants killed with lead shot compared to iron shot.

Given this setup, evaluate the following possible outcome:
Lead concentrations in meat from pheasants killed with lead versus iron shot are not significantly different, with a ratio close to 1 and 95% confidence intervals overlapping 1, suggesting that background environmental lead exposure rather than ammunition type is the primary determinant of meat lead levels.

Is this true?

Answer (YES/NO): NO